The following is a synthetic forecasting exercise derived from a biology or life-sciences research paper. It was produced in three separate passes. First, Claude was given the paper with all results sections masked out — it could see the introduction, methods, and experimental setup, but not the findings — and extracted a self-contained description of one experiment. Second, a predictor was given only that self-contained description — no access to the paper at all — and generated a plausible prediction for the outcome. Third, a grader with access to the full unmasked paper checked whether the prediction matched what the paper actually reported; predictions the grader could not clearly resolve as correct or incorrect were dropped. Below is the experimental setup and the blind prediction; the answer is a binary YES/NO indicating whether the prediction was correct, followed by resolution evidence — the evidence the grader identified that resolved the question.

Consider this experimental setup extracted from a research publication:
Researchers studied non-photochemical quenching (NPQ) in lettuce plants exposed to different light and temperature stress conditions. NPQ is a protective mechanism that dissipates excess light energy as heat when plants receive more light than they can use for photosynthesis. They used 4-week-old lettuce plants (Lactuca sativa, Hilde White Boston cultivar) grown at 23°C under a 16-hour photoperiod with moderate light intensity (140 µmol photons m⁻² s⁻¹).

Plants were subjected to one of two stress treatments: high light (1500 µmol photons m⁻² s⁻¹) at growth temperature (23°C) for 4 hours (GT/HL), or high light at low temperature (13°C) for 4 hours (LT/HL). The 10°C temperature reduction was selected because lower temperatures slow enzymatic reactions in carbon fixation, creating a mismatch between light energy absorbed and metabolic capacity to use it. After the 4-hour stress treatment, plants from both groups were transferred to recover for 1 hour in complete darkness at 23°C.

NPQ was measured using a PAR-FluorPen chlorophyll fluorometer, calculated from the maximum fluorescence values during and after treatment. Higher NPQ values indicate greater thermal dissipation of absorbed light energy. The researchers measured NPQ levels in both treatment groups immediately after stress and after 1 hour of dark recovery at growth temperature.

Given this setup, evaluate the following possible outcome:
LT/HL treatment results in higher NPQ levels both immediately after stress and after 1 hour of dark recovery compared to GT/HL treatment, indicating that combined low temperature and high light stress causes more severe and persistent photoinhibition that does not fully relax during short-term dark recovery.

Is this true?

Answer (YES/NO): YES